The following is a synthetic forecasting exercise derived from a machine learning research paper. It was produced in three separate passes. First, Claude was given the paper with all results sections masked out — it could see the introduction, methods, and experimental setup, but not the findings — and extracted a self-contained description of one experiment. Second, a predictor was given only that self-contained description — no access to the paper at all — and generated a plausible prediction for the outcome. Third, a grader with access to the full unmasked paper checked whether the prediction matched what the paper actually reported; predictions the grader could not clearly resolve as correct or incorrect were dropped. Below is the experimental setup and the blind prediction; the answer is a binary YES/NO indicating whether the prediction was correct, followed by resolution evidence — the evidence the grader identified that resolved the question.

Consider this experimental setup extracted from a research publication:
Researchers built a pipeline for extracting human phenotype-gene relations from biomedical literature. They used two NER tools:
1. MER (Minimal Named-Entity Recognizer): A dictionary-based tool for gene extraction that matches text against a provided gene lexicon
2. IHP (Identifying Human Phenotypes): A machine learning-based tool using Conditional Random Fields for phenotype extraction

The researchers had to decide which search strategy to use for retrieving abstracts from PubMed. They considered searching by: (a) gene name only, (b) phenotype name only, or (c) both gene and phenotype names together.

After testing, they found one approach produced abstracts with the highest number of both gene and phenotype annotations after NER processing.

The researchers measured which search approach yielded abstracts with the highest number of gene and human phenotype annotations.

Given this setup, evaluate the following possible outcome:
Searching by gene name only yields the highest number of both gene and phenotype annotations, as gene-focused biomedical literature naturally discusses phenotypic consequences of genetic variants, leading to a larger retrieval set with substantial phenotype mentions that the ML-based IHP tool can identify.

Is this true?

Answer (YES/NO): YES